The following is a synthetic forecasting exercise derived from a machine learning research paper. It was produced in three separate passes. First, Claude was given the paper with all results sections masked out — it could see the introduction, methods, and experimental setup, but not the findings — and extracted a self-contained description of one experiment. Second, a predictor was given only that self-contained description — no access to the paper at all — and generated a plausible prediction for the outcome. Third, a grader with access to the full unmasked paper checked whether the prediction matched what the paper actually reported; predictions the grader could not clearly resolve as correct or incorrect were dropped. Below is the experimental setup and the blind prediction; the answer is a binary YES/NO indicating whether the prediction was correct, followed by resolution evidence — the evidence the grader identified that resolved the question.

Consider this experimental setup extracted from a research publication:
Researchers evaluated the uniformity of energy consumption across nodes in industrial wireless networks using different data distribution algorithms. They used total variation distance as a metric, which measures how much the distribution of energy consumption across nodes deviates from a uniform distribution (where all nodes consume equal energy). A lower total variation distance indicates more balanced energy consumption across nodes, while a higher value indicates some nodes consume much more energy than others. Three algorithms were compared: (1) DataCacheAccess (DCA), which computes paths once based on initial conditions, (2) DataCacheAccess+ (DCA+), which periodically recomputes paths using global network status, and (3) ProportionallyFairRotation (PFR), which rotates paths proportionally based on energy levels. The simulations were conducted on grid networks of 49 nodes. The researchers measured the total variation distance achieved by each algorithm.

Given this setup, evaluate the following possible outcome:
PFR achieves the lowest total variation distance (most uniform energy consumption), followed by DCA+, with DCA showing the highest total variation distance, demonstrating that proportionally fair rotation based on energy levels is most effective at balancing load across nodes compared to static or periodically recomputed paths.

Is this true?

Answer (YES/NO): NO